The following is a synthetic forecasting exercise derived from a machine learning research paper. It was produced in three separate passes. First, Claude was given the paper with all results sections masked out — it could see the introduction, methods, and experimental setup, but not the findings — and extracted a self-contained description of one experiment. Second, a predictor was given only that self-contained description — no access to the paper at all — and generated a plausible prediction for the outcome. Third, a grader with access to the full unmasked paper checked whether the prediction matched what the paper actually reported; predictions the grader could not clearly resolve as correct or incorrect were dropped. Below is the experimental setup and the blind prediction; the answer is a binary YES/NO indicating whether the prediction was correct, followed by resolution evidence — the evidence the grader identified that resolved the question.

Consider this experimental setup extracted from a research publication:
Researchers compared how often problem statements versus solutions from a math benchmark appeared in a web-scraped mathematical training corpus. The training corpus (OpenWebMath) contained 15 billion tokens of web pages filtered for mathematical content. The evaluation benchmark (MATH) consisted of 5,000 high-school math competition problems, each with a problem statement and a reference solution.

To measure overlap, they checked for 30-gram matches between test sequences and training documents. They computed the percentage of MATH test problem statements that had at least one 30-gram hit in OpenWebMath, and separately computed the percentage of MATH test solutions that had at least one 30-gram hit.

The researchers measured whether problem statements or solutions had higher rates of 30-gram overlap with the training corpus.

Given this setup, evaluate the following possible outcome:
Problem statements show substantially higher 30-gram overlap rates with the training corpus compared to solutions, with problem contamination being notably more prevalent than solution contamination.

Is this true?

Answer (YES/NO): YES